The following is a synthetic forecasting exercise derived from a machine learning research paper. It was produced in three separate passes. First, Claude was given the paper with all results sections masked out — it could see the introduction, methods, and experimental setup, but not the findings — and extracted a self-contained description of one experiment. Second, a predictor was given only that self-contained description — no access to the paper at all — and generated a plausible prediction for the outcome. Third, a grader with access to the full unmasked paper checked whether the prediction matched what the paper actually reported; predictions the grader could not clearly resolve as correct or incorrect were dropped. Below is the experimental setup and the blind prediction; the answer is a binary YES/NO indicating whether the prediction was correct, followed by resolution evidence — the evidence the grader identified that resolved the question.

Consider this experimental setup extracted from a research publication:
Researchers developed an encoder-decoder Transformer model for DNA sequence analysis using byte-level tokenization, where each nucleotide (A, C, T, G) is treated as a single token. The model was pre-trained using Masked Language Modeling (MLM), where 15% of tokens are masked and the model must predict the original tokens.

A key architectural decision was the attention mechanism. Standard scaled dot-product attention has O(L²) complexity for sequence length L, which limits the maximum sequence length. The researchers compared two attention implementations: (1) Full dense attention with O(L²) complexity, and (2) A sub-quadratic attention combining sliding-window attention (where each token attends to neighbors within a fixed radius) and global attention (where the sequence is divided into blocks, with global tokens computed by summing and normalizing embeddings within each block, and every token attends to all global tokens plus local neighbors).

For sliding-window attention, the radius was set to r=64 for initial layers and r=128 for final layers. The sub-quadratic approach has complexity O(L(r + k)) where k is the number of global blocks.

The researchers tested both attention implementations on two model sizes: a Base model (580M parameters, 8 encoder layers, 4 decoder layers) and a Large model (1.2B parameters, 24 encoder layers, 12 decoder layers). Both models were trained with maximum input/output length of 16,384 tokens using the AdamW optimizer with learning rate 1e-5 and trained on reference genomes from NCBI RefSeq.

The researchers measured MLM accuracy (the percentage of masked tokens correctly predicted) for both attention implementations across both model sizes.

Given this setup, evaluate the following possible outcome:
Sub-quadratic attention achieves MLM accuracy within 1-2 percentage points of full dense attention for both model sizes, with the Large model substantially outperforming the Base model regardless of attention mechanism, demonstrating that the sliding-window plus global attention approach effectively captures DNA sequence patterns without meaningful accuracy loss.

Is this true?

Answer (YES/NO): NO